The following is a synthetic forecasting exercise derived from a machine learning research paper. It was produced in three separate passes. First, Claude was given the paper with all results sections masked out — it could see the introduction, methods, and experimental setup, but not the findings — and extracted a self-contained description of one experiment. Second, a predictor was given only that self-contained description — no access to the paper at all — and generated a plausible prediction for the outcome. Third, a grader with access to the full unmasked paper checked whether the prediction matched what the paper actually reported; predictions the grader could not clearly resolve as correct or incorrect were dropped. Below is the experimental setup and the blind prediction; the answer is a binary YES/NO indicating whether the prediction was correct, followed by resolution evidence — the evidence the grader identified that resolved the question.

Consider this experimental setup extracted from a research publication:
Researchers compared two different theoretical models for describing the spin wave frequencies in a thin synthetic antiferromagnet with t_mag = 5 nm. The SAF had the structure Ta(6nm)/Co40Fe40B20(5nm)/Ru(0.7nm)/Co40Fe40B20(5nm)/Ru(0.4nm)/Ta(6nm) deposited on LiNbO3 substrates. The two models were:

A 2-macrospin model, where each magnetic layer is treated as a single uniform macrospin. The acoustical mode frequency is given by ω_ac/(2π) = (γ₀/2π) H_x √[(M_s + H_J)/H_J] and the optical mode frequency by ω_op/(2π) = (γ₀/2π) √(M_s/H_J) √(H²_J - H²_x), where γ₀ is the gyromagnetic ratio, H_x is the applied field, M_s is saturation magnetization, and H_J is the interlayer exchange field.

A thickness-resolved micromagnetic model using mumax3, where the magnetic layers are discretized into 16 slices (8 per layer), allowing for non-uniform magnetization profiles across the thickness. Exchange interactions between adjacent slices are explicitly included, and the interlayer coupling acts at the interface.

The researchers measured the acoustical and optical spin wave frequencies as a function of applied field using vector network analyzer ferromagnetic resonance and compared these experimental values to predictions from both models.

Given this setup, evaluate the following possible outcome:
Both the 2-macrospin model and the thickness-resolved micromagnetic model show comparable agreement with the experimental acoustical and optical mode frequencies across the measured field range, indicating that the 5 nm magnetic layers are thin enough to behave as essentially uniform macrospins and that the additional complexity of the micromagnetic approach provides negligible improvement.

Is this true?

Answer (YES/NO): YES